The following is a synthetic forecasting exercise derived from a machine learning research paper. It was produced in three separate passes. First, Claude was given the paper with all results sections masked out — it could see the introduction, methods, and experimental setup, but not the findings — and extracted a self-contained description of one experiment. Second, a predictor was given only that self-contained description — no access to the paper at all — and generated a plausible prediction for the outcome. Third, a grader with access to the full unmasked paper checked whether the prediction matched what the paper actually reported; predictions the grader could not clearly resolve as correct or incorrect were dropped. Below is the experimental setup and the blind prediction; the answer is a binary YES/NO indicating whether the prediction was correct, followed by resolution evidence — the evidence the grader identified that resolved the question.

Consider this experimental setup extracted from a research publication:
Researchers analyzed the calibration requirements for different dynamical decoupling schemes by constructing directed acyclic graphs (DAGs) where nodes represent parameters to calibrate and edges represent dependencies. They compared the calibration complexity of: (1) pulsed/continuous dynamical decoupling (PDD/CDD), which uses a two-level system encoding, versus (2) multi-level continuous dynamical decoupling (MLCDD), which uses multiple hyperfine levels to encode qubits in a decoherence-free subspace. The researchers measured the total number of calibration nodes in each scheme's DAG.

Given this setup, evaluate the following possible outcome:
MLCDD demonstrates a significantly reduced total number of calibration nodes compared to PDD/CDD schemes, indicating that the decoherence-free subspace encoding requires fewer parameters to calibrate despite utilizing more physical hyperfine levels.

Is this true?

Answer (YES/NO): NO